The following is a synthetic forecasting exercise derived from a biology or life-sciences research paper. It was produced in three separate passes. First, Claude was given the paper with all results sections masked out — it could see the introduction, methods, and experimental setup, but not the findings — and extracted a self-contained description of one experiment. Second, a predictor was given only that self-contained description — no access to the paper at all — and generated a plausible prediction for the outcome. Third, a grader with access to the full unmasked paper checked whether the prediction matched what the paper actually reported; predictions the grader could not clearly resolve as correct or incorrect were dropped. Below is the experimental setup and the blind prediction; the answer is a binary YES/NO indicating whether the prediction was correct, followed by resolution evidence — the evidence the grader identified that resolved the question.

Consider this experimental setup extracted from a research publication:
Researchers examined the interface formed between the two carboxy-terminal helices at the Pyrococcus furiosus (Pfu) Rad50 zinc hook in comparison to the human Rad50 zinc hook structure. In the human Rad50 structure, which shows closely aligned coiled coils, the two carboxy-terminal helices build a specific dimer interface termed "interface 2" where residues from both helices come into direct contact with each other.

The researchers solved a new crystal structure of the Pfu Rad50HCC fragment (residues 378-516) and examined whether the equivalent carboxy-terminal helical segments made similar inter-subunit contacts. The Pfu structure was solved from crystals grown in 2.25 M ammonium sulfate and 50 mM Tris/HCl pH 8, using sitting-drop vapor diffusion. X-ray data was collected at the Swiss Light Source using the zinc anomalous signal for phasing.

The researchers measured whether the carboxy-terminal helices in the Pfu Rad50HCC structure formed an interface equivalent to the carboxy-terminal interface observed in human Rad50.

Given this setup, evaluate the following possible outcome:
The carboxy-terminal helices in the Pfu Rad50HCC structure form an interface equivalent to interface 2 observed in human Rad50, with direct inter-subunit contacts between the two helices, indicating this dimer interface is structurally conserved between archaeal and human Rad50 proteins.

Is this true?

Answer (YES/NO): NO